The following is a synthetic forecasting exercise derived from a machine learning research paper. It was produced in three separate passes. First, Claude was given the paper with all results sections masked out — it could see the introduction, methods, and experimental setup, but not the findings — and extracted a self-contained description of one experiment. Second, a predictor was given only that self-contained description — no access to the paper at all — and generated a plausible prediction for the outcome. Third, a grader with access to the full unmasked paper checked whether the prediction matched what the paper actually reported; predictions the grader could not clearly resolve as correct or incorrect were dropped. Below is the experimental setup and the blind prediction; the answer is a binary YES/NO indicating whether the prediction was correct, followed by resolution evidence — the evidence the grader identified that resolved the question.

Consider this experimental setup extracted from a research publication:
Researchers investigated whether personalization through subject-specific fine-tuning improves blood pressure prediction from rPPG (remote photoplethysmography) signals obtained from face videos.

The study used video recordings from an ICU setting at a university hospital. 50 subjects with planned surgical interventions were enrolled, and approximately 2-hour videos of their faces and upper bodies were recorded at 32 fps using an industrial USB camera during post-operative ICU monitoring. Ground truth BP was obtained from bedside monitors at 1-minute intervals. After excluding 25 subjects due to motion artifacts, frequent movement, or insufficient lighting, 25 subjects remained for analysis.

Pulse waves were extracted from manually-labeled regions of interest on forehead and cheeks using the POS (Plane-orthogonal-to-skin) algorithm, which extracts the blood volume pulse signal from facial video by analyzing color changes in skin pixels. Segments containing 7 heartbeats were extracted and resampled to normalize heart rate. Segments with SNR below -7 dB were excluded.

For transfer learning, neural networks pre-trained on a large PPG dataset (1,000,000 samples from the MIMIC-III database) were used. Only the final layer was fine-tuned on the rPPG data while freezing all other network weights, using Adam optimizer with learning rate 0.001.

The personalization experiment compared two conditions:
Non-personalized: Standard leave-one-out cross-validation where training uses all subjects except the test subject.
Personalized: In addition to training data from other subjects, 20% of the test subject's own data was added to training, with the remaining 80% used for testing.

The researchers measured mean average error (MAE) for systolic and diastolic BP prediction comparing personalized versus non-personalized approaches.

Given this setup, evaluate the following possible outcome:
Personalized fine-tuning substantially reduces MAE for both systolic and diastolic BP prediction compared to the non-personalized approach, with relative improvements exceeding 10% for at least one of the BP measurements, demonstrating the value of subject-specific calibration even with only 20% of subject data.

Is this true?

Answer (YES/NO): NO